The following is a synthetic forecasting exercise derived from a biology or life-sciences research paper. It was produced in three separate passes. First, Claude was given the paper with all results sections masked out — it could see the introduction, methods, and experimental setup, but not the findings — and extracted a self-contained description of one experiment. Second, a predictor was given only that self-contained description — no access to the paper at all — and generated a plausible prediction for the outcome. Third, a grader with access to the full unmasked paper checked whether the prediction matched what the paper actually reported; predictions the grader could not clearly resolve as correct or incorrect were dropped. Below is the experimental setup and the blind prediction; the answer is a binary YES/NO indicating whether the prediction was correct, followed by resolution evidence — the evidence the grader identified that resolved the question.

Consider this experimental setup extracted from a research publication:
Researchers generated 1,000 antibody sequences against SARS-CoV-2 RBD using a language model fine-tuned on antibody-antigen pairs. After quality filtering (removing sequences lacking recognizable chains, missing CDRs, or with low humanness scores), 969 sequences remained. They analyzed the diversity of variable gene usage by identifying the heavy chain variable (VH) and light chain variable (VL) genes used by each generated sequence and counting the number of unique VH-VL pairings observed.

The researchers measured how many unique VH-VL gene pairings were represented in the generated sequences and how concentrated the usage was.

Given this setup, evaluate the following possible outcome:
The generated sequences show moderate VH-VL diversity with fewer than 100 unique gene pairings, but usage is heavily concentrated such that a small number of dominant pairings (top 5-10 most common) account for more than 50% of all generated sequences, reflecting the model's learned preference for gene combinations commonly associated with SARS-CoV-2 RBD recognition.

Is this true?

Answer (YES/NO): NO